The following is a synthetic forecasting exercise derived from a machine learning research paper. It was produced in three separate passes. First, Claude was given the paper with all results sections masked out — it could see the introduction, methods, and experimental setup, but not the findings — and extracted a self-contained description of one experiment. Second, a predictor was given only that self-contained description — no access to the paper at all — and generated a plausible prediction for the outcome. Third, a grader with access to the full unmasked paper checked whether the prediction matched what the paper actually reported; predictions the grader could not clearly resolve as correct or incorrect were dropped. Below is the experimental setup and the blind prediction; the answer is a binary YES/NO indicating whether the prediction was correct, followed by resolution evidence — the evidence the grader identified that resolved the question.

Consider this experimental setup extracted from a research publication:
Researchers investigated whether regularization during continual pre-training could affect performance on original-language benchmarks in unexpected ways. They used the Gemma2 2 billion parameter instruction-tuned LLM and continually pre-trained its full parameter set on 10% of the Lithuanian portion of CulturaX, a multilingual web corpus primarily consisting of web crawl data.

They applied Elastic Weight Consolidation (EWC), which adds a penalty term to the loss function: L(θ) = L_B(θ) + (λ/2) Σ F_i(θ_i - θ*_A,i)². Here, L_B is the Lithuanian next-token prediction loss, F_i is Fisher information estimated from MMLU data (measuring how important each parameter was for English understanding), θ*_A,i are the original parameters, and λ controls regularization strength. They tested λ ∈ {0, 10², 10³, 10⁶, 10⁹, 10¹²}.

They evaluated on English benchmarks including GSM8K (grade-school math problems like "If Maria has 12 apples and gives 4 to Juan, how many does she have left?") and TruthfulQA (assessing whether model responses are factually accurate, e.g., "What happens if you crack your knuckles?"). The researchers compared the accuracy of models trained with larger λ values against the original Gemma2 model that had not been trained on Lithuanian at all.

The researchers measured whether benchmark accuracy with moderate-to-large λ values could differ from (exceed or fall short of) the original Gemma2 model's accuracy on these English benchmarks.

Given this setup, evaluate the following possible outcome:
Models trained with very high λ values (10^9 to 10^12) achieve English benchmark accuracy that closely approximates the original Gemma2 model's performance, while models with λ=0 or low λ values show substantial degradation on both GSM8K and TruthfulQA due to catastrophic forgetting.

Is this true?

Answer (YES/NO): NO